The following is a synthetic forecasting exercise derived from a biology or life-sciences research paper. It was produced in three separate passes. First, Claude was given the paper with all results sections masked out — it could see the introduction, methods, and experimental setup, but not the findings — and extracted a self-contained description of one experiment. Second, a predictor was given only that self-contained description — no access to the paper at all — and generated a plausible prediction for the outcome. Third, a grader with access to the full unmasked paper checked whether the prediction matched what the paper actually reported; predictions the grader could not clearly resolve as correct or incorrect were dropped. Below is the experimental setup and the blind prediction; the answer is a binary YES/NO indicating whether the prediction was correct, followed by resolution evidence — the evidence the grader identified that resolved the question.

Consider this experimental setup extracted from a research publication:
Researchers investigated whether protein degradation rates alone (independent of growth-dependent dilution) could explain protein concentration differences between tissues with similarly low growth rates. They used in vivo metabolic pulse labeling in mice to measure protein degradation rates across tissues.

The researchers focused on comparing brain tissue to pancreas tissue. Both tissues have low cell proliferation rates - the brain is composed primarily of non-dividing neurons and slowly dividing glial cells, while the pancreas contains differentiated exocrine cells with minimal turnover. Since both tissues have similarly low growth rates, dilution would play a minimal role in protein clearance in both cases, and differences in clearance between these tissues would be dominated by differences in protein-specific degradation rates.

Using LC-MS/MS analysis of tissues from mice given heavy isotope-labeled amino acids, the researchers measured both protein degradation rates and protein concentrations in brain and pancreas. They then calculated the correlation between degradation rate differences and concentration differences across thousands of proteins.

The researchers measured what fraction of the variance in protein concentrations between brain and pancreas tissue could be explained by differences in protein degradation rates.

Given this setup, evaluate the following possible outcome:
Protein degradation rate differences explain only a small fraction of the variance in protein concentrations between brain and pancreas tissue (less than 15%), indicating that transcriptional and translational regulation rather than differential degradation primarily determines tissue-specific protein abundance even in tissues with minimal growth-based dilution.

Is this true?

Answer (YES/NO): NO